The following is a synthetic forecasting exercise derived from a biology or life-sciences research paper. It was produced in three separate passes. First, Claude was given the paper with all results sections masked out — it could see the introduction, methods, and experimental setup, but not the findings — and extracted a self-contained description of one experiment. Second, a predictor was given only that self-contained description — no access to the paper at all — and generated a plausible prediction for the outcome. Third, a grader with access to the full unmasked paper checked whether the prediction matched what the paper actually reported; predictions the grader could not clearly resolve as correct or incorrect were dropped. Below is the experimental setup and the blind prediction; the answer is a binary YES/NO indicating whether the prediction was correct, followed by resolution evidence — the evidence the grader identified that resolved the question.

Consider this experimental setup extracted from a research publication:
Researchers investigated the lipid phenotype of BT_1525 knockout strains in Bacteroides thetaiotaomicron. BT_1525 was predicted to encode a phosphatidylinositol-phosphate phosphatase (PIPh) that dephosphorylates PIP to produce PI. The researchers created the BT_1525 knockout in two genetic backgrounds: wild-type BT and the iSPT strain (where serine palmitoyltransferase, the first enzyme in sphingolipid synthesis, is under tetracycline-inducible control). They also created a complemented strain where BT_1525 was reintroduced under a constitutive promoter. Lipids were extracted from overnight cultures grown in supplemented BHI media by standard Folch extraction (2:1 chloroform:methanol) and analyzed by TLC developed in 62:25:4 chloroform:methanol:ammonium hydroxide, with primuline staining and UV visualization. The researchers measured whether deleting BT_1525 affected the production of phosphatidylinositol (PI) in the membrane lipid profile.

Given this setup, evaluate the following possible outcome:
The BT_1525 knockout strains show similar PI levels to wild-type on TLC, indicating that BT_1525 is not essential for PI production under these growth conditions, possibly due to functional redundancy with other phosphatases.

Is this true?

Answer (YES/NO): NO